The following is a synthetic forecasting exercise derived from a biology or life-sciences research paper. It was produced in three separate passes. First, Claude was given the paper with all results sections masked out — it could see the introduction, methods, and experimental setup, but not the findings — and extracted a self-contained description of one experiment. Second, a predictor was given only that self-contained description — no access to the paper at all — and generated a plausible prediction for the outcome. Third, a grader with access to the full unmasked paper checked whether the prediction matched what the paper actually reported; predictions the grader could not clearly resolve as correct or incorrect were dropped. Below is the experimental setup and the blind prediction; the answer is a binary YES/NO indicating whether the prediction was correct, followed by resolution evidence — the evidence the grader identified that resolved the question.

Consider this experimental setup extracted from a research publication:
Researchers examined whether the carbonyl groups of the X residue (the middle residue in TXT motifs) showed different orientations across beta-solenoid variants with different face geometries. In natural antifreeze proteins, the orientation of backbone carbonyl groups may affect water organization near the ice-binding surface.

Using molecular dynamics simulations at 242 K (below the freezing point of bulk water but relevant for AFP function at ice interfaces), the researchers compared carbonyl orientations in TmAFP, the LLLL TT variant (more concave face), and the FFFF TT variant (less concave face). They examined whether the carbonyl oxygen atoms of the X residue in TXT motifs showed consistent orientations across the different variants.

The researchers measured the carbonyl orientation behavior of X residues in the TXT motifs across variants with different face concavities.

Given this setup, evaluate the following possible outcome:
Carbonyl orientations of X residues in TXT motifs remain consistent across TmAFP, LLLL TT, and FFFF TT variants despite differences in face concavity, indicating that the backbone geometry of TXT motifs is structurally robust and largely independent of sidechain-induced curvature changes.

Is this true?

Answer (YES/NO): NO